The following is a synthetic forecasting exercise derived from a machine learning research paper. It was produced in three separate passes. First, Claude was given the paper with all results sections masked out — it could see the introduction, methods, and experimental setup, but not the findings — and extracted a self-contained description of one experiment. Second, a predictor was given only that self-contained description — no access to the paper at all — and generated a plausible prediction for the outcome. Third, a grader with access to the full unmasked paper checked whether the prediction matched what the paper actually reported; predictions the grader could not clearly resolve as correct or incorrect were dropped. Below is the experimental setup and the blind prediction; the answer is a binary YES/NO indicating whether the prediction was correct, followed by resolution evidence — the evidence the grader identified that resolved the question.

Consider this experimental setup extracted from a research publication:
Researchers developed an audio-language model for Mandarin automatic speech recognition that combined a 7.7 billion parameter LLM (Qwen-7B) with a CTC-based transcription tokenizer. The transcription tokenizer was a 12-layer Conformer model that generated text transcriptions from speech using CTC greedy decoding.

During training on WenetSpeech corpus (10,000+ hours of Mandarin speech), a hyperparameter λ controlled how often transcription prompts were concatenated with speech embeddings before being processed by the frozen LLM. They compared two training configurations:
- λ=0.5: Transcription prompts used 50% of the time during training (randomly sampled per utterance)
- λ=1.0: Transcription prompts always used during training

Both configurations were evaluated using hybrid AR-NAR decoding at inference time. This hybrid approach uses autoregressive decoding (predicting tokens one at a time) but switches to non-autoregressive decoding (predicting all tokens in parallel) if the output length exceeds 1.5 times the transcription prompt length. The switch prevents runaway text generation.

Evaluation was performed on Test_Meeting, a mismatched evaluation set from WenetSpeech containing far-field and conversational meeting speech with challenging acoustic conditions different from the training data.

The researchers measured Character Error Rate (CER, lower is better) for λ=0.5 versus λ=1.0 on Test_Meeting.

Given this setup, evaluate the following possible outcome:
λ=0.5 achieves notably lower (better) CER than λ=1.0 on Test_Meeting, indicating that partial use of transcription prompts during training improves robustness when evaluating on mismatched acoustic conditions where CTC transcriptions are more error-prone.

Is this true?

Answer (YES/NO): NO